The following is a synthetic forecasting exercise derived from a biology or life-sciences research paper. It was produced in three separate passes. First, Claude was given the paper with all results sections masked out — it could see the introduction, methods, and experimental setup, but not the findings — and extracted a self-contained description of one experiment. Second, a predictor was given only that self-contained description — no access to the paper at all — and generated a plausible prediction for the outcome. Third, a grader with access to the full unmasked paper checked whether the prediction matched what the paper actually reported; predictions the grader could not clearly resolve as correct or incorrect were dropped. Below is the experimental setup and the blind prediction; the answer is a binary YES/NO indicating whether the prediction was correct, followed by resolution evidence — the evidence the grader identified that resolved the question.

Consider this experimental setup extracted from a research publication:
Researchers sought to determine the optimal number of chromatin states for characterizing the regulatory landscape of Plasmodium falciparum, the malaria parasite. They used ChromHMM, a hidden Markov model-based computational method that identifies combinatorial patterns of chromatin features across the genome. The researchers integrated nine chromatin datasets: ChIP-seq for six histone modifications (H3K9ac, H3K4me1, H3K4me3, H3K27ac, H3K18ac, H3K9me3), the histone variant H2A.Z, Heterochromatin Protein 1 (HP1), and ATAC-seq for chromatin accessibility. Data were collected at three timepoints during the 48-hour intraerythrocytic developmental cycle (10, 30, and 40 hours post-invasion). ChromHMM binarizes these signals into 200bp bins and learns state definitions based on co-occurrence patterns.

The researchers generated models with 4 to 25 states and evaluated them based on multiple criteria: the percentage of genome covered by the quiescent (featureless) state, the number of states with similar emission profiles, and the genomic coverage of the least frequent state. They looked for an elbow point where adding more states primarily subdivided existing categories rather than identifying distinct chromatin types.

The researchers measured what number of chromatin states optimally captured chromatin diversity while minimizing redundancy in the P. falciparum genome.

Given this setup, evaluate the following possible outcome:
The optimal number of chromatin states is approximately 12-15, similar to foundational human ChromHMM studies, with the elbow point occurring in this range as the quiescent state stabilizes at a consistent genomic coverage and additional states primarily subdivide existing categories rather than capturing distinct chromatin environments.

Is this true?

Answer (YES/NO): NO